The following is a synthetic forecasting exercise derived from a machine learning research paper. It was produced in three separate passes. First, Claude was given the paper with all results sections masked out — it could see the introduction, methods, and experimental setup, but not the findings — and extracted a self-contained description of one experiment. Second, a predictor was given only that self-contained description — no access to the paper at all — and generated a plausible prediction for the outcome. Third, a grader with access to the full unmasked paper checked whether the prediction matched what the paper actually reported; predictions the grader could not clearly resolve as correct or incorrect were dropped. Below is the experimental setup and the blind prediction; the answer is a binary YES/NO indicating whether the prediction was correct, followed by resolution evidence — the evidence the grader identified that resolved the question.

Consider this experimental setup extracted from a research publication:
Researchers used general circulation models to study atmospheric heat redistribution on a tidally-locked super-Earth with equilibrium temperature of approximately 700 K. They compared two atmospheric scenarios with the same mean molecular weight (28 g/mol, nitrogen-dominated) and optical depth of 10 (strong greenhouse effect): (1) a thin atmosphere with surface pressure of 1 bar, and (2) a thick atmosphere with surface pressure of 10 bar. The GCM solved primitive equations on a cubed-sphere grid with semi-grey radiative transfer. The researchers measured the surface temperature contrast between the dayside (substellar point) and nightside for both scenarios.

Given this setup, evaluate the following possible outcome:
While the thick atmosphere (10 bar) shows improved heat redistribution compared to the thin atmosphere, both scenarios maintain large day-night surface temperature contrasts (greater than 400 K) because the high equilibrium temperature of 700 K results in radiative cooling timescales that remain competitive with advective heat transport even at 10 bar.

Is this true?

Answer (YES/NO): NO